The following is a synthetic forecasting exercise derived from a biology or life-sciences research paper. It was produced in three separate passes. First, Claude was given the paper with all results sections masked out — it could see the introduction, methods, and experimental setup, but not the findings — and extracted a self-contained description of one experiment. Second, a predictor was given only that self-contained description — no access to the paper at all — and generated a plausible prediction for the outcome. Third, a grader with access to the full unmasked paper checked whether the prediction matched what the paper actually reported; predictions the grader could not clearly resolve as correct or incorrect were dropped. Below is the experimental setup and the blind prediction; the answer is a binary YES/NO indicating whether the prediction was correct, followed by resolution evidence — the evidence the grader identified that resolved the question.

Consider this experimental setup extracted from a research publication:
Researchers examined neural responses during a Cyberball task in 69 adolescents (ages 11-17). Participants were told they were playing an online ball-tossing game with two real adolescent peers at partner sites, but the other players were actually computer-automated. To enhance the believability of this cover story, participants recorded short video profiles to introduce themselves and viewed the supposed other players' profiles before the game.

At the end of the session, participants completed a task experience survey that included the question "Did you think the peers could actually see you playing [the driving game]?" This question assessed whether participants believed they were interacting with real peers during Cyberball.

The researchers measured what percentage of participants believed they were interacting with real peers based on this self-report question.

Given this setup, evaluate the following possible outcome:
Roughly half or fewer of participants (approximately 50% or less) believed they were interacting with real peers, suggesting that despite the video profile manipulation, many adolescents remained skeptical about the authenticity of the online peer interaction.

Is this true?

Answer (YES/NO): NO